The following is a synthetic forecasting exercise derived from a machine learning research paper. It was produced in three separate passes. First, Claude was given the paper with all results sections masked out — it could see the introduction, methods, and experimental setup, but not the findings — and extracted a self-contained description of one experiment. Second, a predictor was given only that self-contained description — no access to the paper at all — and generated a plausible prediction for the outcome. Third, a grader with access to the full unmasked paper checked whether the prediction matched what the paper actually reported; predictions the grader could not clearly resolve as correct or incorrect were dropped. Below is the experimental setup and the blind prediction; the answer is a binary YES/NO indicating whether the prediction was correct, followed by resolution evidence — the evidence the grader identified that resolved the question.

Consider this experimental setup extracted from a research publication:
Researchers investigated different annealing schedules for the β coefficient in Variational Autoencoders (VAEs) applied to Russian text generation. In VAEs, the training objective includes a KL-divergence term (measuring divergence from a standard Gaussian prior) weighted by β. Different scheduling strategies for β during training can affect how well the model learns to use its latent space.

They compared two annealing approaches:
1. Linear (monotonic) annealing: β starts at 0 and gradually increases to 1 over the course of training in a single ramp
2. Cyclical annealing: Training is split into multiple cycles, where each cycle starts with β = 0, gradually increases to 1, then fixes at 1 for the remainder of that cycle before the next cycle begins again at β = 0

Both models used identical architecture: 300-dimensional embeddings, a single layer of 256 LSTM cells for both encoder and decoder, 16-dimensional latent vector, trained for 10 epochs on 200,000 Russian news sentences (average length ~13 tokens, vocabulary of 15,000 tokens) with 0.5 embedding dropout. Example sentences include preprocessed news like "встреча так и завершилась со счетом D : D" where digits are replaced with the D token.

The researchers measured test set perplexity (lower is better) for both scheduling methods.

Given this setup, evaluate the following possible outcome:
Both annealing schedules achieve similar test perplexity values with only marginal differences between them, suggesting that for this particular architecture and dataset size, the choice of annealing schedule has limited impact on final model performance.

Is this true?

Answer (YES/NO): YES